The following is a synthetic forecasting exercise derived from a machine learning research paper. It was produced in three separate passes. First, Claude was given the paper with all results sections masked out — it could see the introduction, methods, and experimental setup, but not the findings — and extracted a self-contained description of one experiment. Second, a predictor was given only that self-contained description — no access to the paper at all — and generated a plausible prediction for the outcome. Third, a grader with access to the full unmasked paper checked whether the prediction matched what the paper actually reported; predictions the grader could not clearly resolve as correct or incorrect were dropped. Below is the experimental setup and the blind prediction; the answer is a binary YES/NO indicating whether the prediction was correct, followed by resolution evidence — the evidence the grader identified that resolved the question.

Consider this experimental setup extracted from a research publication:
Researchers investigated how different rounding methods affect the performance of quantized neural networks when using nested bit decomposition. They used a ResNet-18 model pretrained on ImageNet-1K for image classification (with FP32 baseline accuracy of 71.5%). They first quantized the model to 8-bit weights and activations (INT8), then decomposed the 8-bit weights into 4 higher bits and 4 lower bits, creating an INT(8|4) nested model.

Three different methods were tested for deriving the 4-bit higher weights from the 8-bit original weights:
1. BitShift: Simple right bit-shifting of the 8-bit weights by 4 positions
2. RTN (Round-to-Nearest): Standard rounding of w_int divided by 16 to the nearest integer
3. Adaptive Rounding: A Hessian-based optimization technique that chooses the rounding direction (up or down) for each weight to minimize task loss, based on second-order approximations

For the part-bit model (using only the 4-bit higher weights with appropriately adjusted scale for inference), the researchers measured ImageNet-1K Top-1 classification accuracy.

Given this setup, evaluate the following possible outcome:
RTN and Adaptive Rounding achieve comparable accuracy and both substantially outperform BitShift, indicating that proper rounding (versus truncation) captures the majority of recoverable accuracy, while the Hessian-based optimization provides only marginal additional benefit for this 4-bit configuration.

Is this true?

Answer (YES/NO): NO